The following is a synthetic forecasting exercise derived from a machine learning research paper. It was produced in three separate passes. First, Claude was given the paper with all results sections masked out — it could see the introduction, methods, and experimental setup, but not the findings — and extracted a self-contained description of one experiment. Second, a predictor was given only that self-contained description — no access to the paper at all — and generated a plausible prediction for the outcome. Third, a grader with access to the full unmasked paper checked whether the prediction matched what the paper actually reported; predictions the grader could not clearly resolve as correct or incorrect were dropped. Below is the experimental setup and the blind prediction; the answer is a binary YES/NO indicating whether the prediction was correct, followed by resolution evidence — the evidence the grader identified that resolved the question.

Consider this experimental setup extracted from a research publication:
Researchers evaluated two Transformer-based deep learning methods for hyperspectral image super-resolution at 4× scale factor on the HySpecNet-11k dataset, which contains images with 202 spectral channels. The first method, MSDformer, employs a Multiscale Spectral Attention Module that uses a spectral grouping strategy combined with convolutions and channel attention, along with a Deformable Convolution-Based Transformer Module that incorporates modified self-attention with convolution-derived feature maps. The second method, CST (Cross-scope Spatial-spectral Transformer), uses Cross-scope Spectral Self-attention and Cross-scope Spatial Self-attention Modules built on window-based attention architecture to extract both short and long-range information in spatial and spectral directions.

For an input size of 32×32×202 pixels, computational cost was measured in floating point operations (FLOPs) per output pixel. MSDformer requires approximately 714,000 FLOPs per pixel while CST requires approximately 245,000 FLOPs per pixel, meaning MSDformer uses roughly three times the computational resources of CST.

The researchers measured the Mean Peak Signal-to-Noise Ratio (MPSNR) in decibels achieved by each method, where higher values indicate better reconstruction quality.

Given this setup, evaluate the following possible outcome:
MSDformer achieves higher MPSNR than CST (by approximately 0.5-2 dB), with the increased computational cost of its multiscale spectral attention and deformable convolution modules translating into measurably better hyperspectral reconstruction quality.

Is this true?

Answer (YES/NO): NO